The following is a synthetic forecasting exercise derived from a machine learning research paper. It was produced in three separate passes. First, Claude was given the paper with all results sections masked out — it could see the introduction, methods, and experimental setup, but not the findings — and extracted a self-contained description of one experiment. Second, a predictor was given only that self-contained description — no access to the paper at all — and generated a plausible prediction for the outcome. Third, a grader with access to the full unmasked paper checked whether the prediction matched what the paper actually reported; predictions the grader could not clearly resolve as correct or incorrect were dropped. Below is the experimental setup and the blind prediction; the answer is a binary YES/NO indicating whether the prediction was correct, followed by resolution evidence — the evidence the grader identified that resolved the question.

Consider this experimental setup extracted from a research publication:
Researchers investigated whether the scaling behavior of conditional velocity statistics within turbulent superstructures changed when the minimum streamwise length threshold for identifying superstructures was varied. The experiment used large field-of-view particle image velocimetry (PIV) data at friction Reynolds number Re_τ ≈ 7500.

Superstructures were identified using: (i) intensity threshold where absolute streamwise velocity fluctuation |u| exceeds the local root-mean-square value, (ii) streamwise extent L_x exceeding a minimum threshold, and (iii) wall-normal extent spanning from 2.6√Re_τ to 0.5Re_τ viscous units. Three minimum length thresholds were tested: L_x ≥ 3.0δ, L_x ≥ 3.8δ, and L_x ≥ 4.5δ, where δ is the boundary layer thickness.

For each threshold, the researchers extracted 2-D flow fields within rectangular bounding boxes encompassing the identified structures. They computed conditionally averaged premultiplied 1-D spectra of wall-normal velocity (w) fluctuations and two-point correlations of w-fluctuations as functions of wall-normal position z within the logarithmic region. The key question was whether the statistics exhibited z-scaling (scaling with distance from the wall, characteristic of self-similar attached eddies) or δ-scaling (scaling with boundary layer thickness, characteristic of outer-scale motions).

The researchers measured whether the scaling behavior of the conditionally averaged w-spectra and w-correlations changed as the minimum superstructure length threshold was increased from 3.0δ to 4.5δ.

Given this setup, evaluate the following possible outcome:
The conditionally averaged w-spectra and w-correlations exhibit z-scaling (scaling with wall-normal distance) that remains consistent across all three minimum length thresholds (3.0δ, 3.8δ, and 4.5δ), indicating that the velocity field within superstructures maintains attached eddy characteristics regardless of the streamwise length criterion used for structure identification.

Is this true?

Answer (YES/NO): YES